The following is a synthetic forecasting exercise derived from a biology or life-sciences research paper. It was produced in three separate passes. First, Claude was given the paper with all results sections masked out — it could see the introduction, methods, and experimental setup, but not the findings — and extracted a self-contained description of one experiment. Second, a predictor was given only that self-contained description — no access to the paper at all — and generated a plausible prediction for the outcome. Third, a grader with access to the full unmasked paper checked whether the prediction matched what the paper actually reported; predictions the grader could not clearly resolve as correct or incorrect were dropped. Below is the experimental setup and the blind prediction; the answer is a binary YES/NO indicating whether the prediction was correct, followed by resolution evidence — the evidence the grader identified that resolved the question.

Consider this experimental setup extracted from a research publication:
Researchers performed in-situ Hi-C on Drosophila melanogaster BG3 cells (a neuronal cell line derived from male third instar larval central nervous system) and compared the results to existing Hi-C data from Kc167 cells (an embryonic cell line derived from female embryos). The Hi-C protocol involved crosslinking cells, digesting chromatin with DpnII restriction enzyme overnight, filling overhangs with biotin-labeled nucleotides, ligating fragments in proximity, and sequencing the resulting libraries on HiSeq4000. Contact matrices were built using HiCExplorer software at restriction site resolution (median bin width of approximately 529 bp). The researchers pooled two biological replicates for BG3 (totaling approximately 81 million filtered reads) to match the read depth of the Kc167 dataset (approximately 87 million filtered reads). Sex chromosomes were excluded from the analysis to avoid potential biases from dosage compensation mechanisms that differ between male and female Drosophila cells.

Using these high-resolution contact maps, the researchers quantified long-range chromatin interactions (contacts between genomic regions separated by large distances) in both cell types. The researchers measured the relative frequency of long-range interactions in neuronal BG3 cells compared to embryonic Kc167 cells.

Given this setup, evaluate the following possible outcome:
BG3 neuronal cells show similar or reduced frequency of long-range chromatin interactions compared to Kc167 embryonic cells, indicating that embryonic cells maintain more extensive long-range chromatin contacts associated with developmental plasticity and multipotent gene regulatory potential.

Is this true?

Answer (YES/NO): NO